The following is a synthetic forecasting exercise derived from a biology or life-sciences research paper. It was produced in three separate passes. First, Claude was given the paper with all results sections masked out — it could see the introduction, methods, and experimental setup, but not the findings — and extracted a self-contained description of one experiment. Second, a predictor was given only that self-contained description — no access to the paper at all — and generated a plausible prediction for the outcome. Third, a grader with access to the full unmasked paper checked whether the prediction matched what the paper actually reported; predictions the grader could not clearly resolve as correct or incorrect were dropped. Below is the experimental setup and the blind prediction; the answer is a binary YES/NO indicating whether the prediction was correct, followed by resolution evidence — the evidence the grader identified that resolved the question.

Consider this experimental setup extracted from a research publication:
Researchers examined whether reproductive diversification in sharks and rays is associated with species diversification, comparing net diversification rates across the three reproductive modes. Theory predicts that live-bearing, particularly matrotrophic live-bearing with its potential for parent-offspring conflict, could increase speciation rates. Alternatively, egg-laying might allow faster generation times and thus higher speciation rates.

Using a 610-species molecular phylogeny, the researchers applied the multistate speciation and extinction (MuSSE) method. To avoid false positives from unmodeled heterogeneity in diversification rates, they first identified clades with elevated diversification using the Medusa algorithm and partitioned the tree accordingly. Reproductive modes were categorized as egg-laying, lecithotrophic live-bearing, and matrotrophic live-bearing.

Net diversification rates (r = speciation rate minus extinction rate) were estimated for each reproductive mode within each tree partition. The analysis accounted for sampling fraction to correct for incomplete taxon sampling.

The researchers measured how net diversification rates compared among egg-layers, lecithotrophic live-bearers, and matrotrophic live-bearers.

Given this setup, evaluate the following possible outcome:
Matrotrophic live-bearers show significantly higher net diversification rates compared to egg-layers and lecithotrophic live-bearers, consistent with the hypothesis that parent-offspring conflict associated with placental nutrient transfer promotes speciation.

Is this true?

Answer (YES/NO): NO